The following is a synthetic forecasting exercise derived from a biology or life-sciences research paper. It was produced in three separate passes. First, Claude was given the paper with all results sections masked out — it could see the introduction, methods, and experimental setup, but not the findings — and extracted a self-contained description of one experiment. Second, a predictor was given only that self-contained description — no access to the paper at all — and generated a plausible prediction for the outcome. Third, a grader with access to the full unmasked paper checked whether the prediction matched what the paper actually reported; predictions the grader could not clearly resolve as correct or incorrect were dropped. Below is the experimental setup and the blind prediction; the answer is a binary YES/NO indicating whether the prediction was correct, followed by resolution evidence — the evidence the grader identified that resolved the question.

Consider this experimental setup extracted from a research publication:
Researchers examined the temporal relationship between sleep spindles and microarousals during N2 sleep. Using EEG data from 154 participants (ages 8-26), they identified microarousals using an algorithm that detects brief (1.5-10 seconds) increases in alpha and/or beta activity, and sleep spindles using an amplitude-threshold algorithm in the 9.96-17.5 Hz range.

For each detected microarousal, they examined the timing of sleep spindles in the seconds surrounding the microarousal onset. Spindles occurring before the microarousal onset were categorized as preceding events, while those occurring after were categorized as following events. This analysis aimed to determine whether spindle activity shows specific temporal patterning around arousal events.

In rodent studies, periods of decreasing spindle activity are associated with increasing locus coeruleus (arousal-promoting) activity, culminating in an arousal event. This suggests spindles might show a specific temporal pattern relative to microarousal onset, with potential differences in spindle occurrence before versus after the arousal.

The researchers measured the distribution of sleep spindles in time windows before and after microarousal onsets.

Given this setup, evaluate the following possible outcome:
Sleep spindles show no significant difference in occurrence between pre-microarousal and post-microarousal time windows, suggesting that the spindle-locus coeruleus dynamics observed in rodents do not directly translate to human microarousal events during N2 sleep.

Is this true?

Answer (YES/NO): NO